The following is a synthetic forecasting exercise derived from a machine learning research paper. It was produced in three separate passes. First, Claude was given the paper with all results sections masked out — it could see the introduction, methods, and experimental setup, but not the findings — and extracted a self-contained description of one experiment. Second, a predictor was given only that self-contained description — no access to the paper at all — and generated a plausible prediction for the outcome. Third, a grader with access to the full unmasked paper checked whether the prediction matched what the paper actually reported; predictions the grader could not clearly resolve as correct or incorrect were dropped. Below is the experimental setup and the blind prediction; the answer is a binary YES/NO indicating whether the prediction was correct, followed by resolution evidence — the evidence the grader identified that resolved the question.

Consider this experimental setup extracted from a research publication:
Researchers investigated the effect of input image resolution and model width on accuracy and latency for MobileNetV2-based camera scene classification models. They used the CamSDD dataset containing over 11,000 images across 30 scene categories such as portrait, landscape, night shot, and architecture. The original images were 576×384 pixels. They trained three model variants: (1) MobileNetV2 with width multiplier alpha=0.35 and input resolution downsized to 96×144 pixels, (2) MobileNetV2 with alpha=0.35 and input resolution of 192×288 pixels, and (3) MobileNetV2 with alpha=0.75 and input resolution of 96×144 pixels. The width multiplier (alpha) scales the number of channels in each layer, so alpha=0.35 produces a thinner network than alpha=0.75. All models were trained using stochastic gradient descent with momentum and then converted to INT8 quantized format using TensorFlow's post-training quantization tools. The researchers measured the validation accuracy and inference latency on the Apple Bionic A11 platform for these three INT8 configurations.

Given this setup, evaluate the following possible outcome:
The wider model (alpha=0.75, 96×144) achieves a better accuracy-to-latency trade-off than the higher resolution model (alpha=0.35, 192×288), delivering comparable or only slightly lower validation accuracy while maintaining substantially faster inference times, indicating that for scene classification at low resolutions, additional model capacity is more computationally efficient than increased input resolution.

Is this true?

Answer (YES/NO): YES